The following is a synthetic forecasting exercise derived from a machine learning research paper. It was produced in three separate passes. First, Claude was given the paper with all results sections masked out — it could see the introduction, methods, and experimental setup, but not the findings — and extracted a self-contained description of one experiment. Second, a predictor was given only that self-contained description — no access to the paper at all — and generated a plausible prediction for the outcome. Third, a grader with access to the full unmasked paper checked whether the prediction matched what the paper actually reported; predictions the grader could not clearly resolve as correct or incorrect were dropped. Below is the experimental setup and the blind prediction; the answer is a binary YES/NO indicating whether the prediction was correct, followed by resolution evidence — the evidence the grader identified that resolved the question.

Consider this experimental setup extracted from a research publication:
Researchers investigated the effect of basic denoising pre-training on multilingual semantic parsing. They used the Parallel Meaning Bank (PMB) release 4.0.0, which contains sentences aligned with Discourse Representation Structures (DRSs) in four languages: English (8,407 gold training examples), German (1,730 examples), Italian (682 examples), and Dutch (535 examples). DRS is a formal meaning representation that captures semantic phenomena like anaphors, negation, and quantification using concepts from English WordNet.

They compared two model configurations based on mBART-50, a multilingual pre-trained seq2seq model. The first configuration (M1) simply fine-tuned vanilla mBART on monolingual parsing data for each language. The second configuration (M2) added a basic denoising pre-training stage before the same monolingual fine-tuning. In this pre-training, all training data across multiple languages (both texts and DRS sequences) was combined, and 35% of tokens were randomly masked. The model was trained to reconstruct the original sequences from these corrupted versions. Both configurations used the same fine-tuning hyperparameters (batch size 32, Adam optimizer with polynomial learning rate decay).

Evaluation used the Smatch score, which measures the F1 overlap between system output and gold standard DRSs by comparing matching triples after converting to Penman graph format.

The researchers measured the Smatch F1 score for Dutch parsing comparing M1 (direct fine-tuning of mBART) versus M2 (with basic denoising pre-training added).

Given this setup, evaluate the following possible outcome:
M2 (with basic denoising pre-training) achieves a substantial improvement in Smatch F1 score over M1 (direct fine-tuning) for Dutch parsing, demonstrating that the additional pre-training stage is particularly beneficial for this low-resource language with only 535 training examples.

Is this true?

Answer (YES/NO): NO